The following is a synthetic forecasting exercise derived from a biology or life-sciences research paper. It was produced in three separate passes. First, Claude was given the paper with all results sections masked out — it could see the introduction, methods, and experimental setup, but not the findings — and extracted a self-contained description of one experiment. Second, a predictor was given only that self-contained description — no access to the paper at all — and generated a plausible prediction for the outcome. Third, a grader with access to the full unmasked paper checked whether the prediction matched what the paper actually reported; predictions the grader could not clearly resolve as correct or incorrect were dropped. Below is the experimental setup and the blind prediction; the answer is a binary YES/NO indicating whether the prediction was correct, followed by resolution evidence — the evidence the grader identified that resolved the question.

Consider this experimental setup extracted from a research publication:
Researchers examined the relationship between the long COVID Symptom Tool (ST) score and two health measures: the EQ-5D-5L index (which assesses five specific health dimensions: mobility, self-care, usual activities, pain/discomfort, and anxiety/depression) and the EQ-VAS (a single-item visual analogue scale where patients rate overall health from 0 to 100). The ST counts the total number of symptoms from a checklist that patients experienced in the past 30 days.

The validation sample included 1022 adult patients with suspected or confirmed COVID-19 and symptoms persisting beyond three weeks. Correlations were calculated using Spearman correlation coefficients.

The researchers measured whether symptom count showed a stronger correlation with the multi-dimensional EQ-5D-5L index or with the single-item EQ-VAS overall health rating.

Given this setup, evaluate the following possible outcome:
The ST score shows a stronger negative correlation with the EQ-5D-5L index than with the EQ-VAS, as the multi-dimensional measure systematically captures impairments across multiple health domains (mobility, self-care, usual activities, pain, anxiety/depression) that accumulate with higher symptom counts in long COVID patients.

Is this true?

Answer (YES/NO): YES